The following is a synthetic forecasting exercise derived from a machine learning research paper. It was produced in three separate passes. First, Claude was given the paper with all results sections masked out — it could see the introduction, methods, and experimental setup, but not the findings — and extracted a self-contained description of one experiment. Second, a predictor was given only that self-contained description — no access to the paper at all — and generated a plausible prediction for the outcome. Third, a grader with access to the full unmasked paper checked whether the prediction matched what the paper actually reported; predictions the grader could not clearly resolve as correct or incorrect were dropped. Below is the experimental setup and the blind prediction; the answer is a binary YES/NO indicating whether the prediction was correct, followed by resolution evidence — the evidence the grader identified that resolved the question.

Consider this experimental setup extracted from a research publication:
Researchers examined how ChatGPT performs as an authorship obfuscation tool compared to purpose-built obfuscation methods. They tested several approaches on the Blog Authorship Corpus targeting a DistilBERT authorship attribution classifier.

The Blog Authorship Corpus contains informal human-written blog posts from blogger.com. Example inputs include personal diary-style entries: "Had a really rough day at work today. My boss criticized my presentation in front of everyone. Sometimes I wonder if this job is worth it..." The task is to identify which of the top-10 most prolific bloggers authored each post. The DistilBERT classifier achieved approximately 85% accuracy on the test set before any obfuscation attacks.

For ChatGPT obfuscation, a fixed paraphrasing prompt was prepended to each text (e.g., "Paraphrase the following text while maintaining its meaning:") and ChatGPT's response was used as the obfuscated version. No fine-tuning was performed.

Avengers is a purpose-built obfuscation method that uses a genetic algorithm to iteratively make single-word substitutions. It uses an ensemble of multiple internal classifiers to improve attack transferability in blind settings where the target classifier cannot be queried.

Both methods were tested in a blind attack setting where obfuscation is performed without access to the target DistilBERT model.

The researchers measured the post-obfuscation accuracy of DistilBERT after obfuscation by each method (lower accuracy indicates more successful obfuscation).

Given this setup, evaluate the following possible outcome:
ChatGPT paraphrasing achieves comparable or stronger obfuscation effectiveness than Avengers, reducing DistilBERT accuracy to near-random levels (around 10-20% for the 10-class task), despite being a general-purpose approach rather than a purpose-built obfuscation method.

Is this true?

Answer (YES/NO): NO